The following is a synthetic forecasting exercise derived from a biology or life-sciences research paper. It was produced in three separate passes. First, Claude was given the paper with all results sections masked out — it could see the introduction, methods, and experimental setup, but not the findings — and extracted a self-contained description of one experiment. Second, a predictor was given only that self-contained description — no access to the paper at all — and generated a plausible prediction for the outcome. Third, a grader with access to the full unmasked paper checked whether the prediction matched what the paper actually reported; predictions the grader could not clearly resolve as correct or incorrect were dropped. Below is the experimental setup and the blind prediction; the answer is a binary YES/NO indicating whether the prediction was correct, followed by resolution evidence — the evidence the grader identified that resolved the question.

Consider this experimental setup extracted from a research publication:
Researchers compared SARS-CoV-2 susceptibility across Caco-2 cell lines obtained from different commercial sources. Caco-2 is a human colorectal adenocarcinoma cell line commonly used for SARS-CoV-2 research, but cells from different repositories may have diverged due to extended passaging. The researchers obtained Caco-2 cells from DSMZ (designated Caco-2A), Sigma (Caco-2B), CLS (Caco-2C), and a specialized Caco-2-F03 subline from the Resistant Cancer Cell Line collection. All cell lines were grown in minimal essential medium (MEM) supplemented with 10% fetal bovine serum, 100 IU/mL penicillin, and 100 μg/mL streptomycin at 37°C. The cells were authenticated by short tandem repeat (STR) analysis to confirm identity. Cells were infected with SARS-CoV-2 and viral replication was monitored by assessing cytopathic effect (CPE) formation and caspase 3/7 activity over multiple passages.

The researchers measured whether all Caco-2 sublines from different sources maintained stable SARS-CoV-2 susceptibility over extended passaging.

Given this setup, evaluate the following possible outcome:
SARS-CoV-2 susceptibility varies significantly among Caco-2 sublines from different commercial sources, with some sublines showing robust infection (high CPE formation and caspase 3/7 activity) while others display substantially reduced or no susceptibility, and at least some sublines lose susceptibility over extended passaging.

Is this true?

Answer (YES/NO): NO